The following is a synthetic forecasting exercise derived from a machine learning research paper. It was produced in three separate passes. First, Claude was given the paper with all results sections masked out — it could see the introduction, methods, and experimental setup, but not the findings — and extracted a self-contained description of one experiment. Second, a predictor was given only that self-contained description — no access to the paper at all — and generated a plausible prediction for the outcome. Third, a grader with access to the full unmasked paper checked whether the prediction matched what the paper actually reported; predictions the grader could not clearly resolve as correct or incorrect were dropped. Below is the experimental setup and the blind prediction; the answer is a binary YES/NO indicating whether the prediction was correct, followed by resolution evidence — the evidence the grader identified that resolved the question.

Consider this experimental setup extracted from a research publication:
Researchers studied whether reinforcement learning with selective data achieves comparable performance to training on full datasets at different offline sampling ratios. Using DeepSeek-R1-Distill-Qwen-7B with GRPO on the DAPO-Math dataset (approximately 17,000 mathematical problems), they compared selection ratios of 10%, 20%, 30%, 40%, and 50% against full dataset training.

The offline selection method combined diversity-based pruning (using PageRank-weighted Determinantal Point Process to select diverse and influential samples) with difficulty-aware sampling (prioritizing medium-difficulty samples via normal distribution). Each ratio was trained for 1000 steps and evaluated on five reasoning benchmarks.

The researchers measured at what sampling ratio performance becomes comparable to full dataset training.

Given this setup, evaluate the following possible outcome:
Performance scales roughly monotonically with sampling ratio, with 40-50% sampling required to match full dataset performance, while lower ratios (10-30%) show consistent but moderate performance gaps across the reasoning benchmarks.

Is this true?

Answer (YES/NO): NO